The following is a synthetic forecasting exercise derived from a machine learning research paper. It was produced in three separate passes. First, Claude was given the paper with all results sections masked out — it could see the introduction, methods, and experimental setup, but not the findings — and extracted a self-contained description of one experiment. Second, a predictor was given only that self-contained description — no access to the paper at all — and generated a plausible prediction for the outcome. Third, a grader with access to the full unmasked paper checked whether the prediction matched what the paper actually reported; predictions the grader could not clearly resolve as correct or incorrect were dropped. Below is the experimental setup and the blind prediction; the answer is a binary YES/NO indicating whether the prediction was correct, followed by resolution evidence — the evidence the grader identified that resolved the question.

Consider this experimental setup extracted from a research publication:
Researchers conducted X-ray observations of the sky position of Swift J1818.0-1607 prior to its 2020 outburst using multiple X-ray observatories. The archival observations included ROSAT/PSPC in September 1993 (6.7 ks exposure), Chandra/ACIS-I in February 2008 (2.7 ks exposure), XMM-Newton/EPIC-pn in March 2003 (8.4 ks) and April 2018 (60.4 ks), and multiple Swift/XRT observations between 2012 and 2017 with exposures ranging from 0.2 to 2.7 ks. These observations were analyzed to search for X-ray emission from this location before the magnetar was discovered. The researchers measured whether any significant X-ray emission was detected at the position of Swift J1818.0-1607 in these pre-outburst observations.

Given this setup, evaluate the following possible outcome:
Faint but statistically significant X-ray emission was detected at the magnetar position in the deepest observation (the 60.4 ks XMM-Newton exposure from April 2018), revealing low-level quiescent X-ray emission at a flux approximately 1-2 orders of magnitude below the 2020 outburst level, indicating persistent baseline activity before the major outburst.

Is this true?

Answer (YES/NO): NO